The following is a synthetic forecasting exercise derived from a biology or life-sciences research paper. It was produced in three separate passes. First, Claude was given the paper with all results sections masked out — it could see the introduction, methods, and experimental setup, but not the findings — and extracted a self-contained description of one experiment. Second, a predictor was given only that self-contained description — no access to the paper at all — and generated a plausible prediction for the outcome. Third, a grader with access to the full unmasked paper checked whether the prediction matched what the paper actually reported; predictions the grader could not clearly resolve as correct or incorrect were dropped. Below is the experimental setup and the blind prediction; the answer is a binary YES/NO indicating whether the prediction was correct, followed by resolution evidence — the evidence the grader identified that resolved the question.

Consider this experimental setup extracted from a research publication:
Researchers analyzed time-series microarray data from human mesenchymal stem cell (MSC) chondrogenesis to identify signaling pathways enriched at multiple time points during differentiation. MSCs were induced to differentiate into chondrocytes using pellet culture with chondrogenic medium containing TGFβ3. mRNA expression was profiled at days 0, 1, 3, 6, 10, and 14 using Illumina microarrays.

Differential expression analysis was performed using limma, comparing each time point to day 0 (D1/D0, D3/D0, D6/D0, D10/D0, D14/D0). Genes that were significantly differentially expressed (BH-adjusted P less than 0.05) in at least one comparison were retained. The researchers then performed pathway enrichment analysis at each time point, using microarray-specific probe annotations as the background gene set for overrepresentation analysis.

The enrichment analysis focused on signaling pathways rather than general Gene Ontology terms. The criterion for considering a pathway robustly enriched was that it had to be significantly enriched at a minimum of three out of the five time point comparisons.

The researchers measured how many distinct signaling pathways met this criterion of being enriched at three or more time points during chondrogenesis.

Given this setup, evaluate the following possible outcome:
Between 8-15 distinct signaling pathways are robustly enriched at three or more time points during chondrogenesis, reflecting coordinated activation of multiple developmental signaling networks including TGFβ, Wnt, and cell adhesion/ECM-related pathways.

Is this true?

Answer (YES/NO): NO